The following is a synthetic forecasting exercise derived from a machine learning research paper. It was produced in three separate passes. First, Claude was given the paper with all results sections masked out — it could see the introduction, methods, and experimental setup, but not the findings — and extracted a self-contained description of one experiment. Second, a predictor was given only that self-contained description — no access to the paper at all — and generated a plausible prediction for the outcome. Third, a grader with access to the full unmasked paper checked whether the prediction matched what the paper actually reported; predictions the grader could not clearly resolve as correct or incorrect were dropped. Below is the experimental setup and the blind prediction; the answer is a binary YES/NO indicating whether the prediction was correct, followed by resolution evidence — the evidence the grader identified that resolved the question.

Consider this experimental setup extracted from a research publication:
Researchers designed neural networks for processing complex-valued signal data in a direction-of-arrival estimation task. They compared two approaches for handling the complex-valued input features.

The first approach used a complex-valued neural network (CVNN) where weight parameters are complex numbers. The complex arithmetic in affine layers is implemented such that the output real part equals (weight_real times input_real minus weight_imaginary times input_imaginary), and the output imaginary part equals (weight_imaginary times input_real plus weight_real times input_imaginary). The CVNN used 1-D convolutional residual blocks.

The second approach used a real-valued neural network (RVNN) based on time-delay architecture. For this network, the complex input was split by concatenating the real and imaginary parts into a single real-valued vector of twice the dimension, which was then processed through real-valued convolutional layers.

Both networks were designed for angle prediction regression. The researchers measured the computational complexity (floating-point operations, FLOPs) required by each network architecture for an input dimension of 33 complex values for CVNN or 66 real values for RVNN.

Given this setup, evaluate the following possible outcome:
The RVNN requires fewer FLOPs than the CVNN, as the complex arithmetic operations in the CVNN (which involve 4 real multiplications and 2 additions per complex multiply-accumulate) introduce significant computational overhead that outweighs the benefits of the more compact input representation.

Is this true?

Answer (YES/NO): NO